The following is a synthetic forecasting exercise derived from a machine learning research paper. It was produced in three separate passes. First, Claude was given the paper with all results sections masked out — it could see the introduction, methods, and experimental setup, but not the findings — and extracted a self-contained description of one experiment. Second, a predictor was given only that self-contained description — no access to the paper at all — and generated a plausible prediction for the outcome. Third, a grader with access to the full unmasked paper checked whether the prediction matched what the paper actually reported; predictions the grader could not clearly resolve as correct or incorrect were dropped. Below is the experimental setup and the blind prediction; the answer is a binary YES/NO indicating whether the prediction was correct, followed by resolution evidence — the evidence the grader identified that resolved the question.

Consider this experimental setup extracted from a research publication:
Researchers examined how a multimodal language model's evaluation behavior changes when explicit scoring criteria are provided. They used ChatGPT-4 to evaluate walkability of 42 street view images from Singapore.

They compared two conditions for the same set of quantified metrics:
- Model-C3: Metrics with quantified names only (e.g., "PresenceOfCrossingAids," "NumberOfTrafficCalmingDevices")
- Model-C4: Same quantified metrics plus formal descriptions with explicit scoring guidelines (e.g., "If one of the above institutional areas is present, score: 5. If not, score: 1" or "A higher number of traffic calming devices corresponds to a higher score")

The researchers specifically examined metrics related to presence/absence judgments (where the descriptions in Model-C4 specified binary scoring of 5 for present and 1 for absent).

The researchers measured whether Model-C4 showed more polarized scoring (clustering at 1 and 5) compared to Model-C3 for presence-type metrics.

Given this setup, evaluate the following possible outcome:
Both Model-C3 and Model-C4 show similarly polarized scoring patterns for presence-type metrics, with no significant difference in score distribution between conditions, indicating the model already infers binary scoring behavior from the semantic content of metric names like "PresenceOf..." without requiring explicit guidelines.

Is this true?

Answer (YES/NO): NO